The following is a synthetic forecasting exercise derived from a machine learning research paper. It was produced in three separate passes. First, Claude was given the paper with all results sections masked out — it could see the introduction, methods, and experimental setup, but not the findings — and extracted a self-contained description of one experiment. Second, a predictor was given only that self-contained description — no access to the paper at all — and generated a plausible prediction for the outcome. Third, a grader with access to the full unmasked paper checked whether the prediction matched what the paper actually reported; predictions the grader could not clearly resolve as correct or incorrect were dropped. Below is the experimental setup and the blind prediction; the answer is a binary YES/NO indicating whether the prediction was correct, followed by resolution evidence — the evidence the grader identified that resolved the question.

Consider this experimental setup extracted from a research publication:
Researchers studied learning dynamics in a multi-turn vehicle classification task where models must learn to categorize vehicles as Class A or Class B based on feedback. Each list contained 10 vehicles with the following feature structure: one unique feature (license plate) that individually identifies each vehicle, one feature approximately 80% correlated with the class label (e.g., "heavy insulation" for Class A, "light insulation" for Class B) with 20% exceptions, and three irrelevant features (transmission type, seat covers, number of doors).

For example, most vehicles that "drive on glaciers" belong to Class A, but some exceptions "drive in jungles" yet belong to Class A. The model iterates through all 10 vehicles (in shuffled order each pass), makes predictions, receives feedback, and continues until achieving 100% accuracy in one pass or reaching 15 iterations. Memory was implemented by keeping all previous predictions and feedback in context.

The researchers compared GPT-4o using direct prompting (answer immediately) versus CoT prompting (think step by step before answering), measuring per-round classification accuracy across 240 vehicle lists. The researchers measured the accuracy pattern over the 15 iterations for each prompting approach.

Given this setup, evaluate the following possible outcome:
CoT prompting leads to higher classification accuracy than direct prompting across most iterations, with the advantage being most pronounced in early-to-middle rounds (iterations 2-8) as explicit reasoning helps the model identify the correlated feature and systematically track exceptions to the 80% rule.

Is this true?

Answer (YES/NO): NO